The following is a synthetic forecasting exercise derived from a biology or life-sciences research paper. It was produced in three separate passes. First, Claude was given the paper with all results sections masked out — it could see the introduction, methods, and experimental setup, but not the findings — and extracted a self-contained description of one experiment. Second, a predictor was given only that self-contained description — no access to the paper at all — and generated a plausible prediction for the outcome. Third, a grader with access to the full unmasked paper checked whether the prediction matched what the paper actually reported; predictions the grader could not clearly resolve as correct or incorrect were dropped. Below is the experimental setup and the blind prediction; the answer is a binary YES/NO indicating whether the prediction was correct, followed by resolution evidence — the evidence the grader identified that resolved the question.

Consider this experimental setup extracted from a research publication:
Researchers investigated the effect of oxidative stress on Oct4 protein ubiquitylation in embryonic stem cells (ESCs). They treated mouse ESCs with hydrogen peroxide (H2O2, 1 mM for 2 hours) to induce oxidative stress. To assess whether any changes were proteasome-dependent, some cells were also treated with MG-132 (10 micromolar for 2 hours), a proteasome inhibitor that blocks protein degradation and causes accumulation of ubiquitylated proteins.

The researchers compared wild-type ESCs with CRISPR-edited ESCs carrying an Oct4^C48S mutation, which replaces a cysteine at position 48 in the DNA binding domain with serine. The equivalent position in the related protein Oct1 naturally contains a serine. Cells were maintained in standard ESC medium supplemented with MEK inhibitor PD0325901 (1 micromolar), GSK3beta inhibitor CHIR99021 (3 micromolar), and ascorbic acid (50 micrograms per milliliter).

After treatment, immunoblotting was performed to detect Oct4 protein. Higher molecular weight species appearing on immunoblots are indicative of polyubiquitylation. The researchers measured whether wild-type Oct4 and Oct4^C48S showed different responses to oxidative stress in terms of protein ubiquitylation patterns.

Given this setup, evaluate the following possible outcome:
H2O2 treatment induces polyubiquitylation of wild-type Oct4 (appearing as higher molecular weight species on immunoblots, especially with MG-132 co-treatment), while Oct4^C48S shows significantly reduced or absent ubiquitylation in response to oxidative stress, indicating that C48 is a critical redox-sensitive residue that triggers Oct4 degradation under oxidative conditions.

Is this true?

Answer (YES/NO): YES